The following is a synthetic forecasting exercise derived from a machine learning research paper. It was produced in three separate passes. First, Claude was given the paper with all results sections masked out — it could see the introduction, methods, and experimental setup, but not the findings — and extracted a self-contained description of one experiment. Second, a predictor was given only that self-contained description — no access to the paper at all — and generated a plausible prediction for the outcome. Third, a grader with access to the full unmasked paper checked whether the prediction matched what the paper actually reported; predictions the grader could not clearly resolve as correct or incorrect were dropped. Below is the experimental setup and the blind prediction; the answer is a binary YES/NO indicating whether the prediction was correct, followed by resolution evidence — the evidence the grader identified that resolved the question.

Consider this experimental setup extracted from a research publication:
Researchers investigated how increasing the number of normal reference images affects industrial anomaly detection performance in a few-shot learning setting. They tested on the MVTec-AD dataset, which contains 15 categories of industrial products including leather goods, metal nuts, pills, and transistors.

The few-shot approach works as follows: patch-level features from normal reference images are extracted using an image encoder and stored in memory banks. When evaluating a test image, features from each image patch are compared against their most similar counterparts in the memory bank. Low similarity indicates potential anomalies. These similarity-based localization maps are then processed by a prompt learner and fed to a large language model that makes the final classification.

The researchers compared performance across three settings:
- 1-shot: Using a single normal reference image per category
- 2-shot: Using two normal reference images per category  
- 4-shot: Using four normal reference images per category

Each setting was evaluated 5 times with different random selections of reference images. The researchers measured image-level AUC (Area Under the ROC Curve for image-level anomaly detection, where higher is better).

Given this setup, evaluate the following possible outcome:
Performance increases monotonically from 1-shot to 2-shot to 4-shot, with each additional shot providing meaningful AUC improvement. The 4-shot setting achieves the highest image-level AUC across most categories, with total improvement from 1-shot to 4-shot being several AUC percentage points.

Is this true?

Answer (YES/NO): NO